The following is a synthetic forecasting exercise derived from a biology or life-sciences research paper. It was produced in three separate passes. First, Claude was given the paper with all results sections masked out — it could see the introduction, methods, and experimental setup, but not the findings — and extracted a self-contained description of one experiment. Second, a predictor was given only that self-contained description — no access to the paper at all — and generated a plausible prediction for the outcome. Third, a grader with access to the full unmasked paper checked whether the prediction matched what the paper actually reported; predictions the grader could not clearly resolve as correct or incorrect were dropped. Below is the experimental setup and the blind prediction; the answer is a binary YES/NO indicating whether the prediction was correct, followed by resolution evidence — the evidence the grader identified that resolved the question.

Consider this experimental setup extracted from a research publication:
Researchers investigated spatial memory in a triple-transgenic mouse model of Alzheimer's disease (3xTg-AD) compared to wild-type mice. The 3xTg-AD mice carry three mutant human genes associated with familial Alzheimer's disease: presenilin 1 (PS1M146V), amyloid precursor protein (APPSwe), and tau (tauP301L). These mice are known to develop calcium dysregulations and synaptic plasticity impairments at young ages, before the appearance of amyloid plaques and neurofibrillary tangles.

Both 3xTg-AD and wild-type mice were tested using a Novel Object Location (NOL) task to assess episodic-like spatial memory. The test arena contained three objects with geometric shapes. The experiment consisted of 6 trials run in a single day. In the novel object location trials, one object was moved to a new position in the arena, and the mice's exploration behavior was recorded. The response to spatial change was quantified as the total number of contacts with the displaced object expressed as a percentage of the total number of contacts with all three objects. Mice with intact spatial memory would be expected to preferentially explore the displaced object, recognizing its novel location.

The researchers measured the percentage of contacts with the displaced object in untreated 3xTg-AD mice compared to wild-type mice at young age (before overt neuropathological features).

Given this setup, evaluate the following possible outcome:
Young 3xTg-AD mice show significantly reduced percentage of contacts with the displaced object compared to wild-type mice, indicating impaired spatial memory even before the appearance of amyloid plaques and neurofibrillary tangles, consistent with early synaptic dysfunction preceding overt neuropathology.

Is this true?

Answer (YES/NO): YES